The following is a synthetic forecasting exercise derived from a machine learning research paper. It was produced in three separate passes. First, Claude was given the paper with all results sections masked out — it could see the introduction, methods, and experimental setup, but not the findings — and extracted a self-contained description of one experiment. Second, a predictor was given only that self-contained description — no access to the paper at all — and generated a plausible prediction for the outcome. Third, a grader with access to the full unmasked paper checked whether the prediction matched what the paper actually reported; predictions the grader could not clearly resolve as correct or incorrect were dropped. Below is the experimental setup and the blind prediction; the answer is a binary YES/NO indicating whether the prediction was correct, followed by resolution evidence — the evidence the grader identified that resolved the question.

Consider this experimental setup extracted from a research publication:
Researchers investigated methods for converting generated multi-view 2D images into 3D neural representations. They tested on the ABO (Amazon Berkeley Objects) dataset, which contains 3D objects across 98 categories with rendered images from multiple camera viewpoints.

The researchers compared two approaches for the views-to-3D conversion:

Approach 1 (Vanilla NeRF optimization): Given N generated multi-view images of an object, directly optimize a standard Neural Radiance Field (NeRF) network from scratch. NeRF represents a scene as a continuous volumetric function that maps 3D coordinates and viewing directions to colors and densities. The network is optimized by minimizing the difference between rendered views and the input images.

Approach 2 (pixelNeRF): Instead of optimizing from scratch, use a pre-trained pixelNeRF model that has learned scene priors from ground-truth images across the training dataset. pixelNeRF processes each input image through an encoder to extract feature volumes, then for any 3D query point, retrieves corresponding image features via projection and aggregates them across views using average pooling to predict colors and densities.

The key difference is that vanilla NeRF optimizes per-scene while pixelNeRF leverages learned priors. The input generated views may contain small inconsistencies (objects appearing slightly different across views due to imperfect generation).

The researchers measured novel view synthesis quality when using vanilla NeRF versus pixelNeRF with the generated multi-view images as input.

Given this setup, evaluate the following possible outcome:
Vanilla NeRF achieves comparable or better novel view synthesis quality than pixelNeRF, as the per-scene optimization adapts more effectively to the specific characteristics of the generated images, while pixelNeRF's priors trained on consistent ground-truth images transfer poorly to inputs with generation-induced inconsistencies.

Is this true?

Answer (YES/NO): NO